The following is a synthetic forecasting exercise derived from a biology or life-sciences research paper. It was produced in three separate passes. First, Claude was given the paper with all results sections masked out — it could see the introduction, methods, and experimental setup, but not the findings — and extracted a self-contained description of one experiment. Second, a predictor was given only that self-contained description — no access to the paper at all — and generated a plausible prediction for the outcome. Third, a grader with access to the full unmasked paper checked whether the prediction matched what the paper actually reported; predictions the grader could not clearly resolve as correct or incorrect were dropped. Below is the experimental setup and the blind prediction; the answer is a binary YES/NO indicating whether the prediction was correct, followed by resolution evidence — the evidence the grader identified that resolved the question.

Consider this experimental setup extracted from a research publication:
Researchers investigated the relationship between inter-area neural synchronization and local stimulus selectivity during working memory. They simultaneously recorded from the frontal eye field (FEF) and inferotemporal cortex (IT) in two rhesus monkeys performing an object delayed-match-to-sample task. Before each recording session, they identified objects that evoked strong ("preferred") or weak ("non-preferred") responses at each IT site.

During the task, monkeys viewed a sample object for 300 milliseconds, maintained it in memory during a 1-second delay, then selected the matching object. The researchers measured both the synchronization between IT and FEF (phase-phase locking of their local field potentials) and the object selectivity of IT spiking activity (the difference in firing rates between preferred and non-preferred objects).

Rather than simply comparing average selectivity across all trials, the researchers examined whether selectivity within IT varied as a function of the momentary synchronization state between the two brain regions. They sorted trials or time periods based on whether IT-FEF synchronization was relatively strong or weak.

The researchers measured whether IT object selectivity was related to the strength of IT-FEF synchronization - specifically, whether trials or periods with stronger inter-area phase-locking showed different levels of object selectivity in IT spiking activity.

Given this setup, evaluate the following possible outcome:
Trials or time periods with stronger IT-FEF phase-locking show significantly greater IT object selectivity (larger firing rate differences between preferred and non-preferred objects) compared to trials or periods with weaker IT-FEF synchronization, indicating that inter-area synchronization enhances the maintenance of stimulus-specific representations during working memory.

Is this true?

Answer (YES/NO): YES